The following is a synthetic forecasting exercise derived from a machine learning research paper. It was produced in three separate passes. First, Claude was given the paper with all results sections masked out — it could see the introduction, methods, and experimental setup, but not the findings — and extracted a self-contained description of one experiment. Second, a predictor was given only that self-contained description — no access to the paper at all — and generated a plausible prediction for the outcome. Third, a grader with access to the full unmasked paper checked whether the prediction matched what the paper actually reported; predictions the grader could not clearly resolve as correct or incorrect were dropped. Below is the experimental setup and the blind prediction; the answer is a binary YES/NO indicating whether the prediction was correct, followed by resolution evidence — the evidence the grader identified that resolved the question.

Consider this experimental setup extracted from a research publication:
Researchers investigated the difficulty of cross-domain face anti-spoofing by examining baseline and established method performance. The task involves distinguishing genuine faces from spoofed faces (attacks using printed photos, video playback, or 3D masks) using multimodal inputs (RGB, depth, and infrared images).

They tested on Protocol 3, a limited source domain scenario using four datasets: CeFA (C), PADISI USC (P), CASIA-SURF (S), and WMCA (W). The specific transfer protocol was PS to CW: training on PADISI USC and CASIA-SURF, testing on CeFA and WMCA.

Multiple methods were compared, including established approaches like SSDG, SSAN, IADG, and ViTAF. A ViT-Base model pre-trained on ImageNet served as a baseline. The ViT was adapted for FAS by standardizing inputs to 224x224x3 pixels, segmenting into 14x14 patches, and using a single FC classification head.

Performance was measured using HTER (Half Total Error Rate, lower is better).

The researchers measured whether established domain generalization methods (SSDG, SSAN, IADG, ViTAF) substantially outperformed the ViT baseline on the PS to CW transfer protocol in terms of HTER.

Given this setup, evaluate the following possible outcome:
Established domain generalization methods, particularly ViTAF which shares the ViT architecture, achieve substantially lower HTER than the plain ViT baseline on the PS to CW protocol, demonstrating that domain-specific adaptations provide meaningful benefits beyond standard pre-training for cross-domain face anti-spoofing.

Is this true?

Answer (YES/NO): NO